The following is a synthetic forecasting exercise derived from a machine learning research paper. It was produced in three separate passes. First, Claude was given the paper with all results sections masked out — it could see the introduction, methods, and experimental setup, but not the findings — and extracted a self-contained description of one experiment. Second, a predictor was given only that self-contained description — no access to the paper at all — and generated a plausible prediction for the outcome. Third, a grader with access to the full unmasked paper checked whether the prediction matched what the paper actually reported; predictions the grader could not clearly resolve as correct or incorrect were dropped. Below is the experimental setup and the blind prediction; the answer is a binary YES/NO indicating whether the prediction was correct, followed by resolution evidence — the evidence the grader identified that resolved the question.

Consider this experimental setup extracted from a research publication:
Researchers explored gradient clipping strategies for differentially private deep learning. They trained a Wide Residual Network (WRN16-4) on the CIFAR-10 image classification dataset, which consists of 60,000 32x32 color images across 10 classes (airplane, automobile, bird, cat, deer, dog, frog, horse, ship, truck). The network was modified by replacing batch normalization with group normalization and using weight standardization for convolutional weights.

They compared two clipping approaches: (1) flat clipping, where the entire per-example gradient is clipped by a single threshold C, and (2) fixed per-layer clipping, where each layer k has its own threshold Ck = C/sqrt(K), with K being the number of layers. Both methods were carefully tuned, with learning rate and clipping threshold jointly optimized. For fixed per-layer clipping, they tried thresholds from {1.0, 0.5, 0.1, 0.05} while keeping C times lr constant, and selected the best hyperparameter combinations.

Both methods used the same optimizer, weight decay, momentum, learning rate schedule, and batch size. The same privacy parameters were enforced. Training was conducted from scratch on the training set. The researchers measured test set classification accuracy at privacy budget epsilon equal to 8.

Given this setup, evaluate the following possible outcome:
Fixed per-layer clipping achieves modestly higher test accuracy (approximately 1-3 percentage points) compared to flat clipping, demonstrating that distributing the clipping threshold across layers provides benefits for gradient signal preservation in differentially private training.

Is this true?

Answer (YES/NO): NO